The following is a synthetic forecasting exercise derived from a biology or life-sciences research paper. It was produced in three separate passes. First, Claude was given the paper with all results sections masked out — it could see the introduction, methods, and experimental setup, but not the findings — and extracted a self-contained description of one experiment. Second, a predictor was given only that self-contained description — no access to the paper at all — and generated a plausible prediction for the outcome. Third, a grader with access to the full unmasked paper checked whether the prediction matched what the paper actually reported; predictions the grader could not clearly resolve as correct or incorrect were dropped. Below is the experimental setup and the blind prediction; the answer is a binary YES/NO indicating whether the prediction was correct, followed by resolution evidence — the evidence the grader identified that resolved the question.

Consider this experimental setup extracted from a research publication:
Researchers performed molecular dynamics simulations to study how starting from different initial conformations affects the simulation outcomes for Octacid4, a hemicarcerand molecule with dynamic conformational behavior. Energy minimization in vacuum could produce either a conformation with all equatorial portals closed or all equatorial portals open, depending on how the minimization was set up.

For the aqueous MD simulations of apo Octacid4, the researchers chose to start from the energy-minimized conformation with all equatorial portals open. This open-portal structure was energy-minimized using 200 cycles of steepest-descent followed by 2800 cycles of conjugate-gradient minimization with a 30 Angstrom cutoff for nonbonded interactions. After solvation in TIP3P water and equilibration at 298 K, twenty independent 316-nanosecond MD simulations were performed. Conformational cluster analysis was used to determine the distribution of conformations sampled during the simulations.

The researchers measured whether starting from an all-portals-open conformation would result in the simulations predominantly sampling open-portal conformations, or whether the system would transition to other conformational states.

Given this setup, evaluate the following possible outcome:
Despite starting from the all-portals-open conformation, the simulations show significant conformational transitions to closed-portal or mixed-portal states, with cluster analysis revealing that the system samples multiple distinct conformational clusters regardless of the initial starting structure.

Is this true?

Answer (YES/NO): YES